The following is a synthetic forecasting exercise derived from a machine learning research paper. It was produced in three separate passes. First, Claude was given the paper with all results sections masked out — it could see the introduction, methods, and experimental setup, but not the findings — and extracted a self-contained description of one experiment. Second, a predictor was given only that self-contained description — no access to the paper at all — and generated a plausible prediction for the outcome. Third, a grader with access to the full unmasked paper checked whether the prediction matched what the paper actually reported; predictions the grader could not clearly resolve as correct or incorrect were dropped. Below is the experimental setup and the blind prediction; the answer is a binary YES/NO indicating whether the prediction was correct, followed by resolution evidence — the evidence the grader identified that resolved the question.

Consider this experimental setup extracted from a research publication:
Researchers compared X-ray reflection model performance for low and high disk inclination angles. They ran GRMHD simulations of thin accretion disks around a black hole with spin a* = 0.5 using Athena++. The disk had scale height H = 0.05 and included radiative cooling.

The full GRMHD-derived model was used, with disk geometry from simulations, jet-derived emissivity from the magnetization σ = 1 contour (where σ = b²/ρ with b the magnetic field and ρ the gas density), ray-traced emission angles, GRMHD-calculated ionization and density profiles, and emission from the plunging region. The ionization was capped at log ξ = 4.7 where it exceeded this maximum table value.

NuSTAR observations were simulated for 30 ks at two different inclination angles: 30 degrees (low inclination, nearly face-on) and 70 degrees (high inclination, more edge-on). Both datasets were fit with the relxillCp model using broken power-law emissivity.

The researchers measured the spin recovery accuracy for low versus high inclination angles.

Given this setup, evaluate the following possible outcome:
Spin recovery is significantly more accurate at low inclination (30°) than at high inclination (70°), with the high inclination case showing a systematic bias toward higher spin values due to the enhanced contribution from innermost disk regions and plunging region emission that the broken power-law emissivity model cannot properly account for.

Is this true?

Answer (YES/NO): NO